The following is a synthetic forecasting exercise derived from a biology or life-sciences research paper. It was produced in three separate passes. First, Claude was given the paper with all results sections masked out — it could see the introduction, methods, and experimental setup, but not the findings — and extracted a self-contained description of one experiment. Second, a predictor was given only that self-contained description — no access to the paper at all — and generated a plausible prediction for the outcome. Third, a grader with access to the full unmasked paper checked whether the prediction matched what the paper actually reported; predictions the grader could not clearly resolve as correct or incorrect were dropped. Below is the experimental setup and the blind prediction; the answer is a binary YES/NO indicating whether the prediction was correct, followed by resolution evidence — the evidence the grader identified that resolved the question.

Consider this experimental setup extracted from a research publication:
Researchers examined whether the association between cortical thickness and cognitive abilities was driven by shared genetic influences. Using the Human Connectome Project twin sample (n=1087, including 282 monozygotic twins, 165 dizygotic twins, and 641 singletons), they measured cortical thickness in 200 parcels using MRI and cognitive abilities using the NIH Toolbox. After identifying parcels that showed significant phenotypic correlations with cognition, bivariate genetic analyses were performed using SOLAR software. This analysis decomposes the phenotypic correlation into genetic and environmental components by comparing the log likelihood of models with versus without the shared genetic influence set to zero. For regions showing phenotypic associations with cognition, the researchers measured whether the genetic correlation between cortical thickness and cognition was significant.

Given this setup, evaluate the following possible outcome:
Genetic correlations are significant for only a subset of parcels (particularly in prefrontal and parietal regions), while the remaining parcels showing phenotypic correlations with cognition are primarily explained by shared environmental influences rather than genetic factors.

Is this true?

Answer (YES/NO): NO